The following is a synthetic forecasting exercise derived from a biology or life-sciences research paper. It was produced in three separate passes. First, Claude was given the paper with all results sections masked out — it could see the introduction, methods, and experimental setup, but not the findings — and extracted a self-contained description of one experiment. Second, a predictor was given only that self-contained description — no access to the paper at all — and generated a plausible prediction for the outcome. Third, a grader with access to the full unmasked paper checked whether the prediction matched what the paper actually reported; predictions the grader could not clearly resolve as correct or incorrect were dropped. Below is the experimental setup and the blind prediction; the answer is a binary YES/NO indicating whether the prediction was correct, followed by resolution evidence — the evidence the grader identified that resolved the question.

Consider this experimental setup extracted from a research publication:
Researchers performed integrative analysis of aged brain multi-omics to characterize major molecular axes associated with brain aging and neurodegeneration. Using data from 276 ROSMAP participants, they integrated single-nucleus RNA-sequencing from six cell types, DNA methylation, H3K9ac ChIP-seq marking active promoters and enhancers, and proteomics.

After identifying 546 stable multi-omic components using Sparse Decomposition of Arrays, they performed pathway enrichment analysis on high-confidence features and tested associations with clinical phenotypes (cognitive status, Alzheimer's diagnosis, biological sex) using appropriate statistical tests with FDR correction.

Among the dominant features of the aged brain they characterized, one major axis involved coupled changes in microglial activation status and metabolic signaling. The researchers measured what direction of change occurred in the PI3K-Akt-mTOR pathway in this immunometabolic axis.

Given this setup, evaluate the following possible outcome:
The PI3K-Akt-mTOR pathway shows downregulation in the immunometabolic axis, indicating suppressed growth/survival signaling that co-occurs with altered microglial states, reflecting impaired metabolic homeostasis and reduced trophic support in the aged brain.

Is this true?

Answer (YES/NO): YES